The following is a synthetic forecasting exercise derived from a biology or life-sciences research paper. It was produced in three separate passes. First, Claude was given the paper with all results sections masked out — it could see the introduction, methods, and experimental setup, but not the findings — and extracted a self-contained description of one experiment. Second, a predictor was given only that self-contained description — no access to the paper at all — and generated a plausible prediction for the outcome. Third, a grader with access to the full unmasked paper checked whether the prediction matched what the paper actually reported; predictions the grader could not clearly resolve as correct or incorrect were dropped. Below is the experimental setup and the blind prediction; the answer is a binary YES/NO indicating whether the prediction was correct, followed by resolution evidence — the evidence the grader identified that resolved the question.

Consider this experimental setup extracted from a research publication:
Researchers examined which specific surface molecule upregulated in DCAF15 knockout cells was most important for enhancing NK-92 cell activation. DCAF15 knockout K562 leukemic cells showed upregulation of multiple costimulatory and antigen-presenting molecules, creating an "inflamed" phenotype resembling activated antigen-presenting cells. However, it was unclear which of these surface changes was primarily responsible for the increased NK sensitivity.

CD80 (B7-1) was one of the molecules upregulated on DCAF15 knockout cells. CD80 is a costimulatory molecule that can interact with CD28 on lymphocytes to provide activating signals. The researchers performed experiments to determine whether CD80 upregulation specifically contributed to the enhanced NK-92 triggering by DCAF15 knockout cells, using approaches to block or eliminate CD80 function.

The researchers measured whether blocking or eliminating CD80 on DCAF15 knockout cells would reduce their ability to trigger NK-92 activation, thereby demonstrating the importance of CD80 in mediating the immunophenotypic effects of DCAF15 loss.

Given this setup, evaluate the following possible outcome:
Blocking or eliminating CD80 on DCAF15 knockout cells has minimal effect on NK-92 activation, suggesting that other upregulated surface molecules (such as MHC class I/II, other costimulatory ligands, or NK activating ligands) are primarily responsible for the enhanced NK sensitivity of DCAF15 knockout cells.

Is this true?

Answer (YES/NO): NO